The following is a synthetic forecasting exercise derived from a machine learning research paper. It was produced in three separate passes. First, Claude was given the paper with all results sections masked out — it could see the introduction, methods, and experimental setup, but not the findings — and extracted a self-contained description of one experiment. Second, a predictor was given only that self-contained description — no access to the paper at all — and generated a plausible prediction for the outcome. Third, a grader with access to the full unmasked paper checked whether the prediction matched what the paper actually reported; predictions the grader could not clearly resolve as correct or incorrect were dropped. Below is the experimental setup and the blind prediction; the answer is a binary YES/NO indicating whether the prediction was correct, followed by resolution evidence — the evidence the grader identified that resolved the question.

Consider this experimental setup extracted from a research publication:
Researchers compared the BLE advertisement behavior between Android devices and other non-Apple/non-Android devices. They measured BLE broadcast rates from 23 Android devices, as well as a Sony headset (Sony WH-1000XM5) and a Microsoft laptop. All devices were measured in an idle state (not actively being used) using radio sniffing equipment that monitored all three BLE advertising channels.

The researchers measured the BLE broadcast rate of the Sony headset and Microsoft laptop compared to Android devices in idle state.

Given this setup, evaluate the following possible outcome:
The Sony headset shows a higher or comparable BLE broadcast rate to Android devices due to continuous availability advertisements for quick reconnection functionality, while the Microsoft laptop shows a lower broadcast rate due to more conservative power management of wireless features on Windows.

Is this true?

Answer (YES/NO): NO